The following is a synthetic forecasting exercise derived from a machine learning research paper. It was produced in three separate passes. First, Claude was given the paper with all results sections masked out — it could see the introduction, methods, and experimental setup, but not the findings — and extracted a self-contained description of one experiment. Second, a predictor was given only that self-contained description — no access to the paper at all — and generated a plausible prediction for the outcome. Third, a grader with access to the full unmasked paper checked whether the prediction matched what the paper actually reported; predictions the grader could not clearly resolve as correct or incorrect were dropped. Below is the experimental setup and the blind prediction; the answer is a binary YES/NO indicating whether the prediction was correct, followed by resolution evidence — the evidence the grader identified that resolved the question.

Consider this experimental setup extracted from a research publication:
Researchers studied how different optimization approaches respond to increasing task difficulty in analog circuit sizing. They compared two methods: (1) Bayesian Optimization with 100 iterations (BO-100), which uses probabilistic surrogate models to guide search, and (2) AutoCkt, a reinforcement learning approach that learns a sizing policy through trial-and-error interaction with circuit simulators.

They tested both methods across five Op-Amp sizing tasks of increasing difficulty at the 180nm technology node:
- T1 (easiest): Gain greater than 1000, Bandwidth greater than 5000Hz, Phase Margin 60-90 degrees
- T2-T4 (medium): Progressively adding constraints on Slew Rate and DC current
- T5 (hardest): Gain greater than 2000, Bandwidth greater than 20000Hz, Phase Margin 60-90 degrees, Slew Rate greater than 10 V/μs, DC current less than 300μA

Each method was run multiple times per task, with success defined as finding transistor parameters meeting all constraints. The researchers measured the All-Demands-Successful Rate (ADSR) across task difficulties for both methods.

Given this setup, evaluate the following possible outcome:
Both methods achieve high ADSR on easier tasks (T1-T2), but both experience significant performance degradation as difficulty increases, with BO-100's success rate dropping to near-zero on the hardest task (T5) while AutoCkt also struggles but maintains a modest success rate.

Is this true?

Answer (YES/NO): NO